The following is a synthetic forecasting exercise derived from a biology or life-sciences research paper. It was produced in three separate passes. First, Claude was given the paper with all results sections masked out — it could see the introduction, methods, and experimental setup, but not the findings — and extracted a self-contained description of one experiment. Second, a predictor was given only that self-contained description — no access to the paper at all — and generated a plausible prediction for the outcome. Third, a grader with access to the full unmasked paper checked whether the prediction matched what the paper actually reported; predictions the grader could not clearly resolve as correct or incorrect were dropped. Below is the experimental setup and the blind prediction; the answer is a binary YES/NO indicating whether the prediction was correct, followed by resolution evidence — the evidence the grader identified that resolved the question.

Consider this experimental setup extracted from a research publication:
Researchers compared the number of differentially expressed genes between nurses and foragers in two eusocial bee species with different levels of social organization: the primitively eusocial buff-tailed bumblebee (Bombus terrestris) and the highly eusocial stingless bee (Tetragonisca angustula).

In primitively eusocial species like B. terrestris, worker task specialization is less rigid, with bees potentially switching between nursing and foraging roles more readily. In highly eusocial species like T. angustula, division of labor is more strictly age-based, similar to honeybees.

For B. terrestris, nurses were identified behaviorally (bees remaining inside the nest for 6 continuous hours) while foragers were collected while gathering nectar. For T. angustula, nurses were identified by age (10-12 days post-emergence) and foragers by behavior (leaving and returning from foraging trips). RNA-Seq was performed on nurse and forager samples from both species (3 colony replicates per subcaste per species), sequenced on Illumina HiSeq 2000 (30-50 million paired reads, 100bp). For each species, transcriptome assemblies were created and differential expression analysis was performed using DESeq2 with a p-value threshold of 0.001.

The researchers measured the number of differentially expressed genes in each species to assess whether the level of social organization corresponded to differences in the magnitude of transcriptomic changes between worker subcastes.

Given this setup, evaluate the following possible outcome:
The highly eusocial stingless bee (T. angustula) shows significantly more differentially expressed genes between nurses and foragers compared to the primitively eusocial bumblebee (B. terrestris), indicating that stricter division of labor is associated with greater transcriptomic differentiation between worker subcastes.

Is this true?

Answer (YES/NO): NO